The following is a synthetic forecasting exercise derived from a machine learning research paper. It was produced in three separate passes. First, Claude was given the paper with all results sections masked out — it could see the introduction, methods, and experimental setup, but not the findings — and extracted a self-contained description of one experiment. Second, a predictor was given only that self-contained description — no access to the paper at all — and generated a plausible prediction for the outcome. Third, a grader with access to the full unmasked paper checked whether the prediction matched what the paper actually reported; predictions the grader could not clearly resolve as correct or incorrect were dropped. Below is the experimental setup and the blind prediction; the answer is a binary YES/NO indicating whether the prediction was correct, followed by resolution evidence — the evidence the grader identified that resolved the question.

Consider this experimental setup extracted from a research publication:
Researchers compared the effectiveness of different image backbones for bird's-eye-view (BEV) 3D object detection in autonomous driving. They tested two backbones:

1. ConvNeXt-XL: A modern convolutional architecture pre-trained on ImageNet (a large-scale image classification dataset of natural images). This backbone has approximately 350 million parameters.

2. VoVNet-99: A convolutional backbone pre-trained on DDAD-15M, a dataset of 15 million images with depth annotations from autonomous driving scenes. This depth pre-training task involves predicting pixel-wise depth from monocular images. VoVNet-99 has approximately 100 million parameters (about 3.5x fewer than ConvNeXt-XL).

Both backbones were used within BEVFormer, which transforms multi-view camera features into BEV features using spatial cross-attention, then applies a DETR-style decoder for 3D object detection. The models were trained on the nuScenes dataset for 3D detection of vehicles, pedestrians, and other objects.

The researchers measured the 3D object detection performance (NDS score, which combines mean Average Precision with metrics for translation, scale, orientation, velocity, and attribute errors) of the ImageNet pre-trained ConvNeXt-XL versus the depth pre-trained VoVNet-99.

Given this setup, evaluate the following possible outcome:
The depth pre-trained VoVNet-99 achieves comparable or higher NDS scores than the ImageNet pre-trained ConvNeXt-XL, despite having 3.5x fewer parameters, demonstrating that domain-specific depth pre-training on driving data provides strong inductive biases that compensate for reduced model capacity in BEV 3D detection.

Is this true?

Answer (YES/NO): YES